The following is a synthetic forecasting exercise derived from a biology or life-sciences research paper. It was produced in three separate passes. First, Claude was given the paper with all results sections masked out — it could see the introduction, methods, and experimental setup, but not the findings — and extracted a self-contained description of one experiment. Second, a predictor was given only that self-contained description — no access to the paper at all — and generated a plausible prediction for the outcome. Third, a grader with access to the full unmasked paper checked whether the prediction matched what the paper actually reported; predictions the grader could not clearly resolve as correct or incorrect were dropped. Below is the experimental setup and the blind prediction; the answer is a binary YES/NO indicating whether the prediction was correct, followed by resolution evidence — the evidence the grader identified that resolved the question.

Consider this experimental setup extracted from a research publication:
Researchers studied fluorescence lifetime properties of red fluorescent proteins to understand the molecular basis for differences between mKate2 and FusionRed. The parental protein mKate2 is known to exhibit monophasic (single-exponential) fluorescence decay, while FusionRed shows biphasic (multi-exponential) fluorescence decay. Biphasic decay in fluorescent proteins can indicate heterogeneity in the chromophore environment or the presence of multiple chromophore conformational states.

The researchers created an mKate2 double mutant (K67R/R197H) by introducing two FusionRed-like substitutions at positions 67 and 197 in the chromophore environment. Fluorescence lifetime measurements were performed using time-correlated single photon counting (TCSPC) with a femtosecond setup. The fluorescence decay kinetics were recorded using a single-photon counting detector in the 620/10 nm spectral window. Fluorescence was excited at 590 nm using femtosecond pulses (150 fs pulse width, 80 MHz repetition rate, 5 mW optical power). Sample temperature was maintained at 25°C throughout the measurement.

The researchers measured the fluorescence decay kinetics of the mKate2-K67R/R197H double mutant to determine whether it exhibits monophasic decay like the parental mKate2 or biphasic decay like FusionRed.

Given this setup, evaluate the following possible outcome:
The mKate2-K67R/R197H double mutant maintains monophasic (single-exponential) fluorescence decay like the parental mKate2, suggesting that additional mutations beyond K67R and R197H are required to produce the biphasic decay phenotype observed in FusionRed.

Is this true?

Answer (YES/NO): YES